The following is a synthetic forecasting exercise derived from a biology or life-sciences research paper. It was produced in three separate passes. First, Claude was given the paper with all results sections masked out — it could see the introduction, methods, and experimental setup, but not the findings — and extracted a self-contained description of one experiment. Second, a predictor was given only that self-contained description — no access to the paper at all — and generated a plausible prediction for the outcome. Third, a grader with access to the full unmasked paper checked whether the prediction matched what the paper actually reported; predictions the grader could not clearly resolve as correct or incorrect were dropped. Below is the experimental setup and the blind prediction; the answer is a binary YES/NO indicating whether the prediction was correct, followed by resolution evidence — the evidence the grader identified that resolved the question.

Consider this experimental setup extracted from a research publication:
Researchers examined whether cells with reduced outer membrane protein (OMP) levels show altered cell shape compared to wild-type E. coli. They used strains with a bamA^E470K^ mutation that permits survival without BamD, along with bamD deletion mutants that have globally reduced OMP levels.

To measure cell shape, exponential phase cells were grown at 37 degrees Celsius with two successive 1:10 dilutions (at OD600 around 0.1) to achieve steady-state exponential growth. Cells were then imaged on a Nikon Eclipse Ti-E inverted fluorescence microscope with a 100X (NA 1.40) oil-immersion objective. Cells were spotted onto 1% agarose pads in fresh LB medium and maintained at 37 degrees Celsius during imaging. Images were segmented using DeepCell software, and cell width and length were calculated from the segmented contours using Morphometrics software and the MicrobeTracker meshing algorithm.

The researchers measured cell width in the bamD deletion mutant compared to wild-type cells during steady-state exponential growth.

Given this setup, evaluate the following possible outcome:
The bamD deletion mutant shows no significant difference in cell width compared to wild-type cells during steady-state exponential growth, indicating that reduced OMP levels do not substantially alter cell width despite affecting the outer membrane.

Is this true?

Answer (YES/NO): NO